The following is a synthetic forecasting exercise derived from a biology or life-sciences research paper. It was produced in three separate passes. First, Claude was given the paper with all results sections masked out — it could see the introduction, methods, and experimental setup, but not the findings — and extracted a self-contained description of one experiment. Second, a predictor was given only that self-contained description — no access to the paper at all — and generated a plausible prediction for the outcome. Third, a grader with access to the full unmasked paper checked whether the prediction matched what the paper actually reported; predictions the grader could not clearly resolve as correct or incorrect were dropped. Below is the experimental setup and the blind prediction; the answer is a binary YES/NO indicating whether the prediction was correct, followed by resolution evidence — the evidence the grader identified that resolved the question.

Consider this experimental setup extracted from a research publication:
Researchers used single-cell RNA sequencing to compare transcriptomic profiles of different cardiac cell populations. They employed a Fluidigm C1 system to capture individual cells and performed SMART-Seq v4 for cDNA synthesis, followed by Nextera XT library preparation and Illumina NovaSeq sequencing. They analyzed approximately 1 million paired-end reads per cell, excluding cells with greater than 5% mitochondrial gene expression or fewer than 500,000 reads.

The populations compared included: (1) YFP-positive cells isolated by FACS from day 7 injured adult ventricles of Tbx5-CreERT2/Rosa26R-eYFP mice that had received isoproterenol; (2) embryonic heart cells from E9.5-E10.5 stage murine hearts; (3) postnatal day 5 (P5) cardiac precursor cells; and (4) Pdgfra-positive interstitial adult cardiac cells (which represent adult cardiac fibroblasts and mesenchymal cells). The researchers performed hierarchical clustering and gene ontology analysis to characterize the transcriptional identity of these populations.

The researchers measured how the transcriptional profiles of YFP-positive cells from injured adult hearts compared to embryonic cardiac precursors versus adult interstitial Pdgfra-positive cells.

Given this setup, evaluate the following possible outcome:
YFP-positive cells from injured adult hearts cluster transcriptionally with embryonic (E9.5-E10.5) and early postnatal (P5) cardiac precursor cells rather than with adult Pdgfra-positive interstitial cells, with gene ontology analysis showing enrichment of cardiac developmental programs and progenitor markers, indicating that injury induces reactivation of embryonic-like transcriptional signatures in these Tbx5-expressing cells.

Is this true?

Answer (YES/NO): NO